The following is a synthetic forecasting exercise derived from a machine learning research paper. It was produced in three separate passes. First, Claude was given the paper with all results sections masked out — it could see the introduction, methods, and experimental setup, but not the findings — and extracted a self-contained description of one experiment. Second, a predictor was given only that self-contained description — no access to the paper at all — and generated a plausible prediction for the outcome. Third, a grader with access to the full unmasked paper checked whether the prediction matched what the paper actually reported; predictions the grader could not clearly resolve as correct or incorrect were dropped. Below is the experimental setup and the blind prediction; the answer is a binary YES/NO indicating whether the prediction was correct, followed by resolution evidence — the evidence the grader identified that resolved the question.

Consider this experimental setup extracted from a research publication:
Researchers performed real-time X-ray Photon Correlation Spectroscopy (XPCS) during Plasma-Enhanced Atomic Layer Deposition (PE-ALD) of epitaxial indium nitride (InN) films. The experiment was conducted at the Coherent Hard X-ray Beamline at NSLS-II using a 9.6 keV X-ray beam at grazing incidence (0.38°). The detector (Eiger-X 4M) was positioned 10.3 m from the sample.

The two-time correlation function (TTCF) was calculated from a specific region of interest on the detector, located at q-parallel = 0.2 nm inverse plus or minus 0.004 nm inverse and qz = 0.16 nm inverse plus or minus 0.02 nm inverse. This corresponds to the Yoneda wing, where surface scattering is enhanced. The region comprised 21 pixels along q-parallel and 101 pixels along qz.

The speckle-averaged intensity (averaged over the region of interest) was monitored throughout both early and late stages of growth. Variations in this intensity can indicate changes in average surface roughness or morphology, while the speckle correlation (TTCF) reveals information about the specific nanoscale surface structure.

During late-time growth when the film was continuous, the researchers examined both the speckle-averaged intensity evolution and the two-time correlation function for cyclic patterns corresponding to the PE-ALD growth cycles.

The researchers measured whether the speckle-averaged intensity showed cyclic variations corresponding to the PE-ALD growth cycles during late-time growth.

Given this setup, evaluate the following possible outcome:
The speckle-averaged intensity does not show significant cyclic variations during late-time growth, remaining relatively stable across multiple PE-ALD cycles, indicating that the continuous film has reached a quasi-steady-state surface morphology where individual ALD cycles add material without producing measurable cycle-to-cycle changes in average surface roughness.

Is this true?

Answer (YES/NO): YES